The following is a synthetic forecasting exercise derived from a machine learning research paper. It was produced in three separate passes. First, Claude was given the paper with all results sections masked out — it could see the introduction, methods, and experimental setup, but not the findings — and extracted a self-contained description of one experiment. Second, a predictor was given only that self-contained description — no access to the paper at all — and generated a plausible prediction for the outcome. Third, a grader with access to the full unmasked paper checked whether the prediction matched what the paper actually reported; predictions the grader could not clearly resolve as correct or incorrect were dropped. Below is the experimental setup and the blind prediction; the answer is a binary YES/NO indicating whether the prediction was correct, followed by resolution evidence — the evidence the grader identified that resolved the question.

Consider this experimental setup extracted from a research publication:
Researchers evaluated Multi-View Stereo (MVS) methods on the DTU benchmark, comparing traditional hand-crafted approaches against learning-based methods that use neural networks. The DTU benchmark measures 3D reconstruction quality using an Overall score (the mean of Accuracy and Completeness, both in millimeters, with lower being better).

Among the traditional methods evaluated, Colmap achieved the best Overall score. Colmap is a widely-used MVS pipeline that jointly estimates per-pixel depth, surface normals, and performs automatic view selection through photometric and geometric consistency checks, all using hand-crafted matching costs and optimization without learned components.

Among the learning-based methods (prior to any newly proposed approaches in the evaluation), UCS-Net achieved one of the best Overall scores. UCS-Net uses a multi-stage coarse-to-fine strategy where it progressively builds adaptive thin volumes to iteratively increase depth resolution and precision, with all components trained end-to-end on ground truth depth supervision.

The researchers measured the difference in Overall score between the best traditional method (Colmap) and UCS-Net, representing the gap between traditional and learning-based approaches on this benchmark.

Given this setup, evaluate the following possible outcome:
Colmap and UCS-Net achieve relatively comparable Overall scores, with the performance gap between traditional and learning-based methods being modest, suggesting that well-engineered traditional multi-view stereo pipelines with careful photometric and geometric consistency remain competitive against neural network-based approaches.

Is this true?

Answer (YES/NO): NO